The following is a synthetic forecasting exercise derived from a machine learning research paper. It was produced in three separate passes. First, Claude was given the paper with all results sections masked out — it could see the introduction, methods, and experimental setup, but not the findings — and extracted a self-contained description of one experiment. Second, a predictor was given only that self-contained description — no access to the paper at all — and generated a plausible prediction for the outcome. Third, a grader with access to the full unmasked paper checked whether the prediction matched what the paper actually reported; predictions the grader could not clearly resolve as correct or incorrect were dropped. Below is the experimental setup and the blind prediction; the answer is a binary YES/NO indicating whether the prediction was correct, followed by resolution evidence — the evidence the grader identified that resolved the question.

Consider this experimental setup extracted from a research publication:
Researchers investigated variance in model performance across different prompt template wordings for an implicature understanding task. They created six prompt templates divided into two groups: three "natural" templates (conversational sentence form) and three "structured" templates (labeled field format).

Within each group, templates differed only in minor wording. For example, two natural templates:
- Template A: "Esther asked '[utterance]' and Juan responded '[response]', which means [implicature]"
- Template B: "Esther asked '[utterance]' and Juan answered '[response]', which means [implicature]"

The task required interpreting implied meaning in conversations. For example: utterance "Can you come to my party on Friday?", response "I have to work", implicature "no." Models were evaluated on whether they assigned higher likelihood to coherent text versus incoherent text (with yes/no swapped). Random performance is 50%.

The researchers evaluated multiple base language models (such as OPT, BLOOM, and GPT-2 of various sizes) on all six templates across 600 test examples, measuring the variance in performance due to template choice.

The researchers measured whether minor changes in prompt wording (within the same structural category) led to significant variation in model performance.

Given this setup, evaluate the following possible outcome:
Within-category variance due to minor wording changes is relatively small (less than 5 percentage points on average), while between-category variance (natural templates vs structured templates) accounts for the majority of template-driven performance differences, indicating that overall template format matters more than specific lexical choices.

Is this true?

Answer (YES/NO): YES